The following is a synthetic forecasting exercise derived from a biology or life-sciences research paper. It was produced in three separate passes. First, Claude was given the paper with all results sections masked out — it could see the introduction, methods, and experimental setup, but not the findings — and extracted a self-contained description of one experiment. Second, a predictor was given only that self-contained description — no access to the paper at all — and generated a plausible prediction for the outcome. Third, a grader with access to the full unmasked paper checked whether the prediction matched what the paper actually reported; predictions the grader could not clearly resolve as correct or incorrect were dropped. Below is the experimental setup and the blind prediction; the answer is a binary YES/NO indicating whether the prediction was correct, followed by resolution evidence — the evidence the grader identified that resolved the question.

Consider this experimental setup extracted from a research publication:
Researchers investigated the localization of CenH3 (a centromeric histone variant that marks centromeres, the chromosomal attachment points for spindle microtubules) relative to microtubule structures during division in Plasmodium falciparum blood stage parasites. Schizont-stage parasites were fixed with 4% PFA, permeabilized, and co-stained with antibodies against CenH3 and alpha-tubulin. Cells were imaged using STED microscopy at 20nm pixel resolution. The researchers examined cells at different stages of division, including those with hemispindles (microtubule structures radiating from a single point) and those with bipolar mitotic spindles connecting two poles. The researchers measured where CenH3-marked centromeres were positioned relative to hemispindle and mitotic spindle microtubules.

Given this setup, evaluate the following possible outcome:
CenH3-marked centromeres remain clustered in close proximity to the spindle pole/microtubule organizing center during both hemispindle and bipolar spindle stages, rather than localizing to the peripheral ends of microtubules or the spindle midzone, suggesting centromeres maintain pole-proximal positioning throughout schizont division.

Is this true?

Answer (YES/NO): YES